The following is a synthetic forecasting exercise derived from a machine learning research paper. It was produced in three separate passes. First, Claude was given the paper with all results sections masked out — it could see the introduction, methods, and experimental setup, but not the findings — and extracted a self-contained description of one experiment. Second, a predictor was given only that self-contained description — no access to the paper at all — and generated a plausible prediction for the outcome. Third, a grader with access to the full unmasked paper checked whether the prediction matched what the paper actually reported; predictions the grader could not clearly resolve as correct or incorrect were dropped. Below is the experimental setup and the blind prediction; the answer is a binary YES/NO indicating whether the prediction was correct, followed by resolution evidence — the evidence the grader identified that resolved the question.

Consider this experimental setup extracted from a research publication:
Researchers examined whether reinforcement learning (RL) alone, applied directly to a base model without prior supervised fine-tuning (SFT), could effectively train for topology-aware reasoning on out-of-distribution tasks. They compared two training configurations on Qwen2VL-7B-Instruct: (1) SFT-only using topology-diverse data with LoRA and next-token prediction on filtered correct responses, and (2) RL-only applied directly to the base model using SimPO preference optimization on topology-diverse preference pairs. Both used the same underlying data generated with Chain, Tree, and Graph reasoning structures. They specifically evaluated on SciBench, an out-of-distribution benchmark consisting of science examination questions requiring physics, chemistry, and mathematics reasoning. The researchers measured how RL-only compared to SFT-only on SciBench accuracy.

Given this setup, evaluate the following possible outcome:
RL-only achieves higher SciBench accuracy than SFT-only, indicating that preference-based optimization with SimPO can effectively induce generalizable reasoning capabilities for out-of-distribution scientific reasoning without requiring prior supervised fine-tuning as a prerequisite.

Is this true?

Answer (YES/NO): YES